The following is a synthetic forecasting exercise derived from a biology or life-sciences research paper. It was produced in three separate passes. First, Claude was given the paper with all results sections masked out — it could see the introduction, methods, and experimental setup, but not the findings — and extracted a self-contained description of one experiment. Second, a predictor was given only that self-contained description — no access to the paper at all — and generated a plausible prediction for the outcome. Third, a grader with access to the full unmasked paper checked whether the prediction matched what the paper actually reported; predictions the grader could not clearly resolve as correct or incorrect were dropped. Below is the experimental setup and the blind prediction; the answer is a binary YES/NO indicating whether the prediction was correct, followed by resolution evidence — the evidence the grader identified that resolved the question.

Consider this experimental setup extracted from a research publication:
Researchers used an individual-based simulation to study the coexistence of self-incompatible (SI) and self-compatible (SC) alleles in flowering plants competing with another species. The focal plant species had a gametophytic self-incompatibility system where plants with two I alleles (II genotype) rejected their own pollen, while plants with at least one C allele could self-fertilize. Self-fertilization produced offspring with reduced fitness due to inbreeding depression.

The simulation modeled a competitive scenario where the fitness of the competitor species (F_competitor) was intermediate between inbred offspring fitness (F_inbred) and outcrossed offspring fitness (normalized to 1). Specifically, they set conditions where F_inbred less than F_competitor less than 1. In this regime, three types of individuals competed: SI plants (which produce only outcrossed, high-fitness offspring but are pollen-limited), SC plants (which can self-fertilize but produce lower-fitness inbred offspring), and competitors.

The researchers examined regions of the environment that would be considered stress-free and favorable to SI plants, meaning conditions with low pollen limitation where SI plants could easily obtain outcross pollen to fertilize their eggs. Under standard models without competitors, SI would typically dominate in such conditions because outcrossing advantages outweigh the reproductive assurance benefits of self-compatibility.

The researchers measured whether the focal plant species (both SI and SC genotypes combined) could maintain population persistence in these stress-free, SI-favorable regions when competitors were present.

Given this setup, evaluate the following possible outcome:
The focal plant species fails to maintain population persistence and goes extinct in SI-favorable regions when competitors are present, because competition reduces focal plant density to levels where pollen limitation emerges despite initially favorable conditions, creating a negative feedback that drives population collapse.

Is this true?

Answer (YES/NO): NO